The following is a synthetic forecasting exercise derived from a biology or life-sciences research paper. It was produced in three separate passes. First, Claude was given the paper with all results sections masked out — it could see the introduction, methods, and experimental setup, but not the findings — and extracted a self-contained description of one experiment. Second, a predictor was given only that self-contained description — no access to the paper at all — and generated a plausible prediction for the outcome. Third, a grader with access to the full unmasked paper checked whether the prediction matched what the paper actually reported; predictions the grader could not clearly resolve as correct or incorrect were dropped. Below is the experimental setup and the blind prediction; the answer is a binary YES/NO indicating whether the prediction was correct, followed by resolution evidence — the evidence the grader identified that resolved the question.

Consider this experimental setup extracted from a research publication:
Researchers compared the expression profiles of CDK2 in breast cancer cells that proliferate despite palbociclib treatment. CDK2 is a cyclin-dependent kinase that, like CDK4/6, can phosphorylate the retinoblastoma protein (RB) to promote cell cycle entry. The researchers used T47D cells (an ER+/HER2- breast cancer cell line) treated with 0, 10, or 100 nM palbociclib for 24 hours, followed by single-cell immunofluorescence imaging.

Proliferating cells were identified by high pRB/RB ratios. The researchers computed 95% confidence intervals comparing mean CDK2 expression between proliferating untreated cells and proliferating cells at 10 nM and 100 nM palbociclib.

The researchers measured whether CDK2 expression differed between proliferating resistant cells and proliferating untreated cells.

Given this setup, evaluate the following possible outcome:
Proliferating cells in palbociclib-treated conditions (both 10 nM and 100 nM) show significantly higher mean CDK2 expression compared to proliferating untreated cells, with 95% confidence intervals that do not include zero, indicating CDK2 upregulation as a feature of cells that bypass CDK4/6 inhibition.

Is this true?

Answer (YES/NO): YES